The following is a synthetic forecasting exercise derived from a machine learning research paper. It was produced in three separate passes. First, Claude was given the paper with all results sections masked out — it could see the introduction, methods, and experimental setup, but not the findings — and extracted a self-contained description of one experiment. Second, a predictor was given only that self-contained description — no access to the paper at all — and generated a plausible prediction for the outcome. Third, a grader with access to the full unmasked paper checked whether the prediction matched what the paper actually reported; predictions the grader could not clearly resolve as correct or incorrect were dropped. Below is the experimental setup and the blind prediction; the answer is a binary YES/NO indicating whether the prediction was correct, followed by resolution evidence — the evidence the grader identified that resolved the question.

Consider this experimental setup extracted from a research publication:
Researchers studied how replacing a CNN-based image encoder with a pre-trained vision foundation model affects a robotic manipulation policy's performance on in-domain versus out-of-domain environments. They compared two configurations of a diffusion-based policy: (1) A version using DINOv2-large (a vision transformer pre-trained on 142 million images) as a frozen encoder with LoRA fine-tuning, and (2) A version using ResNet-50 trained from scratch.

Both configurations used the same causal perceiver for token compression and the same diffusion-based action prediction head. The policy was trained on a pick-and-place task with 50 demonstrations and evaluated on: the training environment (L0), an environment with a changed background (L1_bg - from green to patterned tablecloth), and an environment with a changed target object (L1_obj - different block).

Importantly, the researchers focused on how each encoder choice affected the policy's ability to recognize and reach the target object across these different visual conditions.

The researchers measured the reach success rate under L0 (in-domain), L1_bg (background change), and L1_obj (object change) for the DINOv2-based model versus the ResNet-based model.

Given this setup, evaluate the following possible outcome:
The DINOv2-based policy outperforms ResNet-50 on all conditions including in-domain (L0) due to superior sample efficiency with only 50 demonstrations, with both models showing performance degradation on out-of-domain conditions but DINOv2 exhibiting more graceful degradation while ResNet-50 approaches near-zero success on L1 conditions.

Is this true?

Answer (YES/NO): NO